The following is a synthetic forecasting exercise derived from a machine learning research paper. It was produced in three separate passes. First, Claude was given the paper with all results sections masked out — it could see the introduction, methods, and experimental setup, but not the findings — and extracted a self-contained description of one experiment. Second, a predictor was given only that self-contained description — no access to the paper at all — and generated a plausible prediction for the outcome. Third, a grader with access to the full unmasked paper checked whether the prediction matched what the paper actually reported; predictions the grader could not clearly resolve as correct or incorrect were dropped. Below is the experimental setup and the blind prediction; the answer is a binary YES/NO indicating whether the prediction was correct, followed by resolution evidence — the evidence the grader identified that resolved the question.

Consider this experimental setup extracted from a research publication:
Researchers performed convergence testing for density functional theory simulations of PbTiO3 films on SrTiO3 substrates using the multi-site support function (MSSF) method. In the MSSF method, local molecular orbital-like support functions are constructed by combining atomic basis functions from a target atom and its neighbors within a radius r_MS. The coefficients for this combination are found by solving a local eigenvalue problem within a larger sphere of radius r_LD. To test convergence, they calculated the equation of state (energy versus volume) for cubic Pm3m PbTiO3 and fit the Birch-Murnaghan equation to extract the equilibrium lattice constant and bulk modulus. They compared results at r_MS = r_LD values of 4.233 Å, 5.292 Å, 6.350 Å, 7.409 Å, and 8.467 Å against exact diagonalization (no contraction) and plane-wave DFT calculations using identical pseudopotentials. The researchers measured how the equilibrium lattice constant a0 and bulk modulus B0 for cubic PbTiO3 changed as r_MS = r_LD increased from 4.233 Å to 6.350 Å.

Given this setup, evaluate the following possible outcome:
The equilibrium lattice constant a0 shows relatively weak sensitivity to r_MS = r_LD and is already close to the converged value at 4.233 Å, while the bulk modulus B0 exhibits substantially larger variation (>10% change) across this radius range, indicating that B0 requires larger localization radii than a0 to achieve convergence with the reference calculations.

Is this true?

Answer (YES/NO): NO